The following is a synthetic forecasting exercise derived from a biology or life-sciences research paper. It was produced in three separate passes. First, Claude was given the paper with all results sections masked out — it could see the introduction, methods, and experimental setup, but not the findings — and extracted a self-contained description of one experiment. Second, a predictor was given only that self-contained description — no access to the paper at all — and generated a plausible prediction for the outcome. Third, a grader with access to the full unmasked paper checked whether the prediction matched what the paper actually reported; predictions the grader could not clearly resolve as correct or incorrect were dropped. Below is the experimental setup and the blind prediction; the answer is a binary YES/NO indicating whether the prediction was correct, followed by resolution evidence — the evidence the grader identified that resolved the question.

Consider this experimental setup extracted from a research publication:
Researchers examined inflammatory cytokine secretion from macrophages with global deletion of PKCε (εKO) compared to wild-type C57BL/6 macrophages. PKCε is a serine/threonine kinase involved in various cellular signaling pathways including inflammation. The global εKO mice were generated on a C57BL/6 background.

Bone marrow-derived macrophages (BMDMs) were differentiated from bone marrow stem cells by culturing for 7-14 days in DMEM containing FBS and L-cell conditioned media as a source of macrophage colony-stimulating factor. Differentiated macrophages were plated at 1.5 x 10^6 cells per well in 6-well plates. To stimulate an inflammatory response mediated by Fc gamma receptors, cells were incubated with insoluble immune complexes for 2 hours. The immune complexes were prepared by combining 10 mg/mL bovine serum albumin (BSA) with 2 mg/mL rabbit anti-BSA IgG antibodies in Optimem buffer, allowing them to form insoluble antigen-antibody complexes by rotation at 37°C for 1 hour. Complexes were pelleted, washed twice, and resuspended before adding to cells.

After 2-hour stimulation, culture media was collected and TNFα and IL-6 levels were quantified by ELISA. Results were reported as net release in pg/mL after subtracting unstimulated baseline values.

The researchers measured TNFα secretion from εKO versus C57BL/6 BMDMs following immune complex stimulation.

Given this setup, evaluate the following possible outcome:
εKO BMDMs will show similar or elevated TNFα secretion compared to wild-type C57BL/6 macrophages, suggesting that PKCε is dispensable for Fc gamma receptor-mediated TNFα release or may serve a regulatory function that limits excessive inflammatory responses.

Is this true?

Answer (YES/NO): YES